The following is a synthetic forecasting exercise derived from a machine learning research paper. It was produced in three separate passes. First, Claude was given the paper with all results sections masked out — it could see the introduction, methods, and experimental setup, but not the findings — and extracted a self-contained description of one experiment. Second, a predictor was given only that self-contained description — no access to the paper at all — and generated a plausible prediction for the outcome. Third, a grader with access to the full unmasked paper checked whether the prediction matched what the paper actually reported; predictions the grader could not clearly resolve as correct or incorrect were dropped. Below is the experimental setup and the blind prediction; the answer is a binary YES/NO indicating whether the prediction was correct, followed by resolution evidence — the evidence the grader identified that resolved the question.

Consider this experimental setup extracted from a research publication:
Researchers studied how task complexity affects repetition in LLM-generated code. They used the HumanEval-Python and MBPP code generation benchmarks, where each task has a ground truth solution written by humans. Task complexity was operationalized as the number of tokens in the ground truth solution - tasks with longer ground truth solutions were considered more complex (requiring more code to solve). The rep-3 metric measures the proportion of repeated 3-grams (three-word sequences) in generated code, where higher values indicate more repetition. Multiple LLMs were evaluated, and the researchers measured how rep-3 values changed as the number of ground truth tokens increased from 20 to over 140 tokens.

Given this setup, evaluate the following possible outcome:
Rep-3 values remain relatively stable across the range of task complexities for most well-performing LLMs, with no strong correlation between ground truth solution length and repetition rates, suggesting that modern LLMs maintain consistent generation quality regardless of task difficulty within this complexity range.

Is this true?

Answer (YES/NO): NO